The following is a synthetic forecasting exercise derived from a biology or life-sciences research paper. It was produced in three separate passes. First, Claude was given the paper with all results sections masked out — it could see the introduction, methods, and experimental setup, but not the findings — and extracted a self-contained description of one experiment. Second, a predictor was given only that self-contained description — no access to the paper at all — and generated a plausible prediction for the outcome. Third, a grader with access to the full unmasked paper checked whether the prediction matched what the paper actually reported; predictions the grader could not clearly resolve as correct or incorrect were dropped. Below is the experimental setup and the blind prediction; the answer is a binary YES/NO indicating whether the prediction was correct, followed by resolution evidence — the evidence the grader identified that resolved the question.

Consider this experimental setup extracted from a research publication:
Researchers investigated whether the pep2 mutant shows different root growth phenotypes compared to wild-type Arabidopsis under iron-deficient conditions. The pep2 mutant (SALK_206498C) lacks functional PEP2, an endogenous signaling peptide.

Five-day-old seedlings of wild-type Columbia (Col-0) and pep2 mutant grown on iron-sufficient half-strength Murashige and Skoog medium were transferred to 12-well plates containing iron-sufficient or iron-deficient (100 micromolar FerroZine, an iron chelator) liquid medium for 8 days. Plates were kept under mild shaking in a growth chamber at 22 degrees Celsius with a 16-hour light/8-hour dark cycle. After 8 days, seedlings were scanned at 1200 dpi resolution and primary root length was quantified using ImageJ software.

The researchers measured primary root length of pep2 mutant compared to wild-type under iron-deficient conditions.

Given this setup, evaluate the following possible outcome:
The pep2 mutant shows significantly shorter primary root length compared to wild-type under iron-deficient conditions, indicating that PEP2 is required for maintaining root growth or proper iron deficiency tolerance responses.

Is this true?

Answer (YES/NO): NO